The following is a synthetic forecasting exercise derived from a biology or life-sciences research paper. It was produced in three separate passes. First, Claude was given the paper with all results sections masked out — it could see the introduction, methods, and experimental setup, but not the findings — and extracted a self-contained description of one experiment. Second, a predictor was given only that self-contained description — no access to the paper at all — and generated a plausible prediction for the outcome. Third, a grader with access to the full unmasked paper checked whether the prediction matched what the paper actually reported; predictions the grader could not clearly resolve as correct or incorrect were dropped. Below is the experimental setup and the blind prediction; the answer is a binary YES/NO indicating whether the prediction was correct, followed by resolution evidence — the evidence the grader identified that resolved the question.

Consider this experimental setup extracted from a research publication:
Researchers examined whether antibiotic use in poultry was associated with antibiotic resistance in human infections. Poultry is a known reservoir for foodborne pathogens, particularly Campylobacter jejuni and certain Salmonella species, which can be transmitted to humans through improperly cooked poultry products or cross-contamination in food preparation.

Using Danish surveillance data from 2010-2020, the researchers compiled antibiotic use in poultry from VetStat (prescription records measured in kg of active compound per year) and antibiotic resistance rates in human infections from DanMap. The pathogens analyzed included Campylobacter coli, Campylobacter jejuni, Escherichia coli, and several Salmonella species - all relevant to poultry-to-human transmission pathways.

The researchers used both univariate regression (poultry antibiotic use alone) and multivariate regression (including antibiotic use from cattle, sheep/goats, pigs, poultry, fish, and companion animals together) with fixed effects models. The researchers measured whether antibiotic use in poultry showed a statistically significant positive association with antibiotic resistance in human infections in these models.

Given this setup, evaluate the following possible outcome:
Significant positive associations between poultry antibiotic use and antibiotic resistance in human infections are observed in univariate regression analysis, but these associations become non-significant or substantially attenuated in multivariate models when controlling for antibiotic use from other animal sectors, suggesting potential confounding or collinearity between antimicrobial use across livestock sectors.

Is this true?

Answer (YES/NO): NO